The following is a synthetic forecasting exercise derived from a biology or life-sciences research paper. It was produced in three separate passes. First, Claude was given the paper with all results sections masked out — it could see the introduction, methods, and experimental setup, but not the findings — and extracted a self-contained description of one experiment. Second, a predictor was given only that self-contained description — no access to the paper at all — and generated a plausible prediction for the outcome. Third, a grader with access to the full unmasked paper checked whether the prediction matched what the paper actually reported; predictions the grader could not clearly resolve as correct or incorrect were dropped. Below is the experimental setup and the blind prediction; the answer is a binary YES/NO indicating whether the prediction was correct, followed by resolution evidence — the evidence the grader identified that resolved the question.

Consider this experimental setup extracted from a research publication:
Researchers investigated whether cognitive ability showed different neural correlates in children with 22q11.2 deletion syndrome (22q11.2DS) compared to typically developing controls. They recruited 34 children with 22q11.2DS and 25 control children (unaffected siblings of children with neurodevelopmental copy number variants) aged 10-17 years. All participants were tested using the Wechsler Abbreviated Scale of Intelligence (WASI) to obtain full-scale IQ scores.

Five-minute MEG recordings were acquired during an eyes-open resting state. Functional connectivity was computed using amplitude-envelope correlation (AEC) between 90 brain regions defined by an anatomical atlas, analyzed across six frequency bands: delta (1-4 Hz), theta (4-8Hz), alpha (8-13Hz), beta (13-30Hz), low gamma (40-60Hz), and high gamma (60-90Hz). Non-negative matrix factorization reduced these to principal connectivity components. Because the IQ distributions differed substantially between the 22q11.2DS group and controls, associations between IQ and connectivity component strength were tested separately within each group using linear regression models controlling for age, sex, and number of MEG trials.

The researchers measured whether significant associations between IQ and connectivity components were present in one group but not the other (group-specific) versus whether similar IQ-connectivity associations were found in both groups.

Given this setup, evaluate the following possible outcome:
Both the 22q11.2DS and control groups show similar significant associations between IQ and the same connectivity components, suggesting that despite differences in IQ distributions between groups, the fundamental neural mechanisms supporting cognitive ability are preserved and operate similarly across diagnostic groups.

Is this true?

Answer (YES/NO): NO